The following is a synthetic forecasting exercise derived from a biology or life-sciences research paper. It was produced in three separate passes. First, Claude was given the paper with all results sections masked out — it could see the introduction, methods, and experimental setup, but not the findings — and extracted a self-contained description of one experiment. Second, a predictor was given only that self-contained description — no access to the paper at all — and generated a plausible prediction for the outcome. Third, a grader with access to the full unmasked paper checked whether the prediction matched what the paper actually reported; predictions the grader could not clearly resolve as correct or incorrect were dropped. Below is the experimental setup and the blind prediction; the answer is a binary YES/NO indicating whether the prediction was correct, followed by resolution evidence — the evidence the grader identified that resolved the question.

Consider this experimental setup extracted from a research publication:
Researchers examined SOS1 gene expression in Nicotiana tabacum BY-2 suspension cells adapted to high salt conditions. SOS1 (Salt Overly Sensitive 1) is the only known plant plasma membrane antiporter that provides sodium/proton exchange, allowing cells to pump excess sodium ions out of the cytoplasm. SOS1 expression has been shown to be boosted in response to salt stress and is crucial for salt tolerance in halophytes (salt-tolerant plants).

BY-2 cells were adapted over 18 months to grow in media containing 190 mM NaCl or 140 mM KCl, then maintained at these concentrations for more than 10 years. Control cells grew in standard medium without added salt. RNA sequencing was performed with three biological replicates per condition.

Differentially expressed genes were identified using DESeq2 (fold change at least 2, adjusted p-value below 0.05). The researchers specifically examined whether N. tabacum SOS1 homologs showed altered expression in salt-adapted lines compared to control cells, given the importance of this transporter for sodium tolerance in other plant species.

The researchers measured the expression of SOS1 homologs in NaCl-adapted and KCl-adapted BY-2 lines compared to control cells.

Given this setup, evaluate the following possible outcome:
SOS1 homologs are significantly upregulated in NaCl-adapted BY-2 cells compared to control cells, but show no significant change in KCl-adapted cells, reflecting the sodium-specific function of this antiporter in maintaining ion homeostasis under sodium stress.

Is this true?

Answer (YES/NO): NO